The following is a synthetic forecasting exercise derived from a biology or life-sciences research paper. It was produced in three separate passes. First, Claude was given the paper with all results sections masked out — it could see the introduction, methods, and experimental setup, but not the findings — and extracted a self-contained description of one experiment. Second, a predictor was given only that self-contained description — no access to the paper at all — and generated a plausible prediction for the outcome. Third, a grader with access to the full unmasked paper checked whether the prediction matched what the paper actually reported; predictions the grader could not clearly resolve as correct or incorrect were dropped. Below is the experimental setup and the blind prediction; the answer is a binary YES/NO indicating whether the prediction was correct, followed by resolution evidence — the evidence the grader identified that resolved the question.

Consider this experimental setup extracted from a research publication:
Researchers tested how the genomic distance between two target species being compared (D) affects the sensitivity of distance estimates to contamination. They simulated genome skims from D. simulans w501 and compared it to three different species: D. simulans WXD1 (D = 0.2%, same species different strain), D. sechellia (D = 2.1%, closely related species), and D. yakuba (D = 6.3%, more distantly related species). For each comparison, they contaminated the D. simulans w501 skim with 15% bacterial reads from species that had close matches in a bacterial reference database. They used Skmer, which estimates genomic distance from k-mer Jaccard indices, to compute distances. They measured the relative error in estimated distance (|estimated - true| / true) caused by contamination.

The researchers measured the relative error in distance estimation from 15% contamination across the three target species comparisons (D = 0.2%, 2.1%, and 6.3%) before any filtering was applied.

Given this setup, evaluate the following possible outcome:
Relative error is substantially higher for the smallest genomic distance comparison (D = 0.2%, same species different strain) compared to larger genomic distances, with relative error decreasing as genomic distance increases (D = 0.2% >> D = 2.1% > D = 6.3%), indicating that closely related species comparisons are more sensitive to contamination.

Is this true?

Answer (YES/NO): YES